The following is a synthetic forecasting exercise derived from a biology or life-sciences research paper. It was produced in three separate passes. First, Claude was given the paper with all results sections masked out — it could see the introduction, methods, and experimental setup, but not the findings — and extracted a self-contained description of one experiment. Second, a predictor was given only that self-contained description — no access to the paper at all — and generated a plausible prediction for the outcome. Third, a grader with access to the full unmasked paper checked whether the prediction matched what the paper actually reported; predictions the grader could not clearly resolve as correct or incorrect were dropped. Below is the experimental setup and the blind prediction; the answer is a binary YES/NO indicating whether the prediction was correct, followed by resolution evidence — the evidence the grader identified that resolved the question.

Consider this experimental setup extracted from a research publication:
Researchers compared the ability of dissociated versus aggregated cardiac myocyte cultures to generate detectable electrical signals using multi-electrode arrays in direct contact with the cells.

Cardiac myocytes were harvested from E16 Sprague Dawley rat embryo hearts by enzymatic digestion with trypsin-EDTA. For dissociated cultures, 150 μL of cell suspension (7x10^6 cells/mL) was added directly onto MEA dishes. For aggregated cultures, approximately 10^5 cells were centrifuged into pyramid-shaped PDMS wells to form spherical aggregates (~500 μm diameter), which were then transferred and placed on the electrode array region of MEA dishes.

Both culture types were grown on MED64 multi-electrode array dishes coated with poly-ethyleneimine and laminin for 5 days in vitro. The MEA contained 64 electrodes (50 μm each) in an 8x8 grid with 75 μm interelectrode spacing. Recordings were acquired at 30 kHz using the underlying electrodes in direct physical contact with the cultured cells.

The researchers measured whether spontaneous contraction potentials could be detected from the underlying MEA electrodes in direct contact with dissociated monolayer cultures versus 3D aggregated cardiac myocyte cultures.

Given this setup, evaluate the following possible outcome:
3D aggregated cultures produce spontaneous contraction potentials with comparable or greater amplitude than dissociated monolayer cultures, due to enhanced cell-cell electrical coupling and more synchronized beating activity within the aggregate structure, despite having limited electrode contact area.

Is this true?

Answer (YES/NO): YES